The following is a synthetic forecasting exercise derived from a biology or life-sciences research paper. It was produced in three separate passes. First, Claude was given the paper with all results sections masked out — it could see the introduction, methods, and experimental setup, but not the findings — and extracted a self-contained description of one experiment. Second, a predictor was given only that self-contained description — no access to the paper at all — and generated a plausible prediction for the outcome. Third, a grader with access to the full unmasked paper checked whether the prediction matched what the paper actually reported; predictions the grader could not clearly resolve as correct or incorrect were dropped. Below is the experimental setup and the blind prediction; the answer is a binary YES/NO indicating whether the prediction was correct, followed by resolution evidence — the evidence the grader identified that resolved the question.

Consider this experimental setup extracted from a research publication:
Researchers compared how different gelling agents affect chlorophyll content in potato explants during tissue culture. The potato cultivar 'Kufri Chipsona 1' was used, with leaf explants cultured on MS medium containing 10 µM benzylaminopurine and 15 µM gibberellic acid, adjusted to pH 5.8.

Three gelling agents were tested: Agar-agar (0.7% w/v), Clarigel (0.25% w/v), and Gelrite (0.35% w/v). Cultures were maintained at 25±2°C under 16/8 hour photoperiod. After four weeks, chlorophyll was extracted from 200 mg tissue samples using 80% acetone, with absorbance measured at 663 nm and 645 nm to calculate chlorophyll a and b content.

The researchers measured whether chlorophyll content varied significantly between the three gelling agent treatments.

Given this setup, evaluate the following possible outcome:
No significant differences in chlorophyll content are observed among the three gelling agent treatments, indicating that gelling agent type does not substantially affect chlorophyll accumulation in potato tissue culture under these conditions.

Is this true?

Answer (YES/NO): YES